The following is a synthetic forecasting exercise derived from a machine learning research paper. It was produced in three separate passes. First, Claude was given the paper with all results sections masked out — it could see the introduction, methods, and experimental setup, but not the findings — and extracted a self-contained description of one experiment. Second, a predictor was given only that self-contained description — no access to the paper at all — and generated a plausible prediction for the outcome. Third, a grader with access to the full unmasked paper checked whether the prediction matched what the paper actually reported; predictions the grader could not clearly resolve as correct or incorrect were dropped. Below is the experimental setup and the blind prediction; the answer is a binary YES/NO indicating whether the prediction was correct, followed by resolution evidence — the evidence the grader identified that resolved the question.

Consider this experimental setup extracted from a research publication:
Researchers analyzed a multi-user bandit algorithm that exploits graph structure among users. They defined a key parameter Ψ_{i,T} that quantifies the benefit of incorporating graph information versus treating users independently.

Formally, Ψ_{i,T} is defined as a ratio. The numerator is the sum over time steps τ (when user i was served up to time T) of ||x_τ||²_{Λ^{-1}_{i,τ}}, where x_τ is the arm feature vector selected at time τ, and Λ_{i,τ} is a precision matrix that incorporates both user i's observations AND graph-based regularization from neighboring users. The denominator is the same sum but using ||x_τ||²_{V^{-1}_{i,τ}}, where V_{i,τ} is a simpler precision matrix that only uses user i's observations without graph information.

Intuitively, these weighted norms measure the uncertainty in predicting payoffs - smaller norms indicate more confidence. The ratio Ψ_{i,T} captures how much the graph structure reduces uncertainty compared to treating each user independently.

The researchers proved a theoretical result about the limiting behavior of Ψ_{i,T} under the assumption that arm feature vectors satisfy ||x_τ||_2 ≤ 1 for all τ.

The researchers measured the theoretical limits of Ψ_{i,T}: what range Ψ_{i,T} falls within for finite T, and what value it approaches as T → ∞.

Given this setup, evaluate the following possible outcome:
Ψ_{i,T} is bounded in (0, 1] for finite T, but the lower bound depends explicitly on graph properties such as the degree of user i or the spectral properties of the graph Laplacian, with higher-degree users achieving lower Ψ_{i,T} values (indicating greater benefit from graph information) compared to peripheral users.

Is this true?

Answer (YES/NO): NO